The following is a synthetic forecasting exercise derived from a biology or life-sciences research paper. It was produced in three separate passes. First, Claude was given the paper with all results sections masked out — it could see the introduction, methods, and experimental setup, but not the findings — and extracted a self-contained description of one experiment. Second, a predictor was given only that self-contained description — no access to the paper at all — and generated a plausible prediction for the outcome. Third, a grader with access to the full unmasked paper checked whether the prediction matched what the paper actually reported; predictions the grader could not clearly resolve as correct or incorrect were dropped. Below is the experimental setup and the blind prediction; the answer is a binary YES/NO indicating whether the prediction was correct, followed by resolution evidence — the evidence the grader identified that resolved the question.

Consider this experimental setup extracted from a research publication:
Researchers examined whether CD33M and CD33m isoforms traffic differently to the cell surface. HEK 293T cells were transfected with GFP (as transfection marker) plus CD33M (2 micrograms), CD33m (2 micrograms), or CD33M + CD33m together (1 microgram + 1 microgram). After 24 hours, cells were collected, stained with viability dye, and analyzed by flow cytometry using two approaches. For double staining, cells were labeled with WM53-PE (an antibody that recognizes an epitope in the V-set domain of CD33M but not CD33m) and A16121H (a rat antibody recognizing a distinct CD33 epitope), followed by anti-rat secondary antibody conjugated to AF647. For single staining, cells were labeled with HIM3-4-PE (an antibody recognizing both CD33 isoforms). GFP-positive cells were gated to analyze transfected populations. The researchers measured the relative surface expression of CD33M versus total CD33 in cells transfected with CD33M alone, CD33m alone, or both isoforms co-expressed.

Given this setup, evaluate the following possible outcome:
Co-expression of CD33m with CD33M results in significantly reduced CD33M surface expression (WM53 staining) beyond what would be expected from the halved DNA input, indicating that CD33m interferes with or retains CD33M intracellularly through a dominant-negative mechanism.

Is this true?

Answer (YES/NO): NO